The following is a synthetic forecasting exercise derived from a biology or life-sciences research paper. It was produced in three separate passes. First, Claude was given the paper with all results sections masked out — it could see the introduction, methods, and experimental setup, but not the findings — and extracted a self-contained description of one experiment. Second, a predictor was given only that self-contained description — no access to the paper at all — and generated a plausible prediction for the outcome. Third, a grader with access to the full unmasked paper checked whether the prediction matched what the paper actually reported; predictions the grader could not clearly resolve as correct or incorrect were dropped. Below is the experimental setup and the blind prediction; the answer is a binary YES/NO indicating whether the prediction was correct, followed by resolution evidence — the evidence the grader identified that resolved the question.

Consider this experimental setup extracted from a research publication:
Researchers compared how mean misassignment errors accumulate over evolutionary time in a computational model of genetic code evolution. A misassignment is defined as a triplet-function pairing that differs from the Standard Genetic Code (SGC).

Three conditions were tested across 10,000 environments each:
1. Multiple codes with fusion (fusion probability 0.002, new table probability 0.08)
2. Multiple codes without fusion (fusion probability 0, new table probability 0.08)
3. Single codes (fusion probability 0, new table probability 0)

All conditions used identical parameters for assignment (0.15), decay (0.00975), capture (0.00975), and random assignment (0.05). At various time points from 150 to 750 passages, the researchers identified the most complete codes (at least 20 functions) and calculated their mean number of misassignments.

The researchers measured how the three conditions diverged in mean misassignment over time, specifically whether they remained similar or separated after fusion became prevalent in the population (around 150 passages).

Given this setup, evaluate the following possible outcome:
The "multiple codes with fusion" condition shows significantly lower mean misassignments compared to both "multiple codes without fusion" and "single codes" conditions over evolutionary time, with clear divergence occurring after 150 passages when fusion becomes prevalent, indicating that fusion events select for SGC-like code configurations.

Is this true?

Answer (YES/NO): YES